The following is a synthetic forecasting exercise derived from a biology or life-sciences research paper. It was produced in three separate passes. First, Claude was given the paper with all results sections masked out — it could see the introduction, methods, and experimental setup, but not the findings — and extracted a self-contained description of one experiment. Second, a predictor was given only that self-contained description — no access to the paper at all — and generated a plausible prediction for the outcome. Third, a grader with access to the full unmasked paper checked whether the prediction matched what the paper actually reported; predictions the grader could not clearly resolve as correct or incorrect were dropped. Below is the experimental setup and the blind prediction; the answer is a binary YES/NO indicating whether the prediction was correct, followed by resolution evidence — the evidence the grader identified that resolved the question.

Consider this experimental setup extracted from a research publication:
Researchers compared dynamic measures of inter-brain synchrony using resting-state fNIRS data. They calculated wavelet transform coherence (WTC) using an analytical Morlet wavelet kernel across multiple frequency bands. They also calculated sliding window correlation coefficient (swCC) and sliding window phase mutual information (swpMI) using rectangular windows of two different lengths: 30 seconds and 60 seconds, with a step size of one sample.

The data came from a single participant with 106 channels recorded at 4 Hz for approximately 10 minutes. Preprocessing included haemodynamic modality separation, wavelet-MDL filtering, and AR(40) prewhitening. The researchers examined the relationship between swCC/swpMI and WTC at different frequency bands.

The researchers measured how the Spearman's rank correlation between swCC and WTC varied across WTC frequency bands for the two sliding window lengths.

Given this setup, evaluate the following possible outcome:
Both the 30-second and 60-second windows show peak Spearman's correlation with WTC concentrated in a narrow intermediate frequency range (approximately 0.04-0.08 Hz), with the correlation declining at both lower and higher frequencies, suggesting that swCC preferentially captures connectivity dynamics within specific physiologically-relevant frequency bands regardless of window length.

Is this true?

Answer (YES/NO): NO